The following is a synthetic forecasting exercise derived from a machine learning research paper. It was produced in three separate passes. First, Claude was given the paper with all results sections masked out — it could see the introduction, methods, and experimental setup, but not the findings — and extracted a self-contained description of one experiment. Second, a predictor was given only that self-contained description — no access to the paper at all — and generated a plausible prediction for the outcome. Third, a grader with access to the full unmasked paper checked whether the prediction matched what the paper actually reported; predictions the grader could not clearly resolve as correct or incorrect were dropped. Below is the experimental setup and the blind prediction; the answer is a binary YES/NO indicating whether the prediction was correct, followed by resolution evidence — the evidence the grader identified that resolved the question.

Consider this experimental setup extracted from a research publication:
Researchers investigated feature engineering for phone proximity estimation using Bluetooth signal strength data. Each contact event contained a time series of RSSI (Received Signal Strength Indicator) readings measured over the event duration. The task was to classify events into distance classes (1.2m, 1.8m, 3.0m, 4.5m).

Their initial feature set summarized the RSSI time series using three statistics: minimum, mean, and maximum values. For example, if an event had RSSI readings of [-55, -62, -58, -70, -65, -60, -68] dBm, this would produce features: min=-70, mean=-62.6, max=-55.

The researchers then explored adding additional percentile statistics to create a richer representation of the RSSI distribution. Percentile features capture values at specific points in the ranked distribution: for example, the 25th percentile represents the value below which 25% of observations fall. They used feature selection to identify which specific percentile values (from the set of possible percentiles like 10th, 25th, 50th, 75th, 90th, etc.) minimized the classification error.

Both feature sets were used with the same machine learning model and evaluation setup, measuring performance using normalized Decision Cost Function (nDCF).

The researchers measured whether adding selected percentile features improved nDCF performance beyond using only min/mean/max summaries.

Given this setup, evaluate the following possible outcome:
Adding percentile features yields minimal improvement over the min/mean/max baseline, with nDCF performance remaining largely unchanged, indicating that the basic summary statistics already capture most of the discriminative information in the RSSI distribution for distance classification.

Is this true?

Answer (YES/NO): NO